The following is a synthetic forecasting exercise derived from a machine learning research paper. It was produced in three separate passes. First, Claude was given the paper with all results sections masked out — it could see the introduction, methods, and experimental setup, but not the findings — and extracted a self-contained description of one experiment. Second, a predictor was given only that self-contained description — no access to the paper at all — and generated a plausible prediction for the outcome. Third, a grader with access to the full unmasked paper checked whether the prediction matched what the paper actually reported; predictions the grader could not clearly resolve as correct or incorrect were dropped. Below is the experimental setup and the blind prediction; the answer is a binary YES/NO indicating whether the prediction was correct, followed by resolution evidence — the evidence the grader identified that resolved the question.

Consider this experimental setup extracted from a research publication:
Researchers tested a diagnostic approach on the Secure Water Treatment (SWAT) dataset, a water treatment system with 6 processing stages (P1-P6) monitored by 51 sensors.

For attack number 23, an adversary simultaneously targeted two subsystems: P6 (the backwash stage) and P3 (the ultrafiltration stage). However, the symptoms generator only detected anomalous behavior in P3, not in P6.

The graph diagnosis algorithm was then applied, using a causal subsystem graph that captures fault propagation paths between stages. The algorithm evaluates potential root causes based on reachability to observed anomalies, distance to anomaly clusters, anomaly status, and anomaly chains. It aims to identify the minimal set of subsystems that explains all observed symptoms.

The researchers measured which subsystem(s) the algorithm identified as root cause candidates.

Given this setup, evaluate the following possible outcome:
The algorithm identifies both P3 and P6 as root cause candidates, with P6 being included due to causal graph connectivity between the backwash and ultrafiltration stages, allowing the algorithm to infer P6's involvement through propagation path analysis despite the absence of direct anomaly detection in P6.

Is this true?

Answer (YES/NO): NO